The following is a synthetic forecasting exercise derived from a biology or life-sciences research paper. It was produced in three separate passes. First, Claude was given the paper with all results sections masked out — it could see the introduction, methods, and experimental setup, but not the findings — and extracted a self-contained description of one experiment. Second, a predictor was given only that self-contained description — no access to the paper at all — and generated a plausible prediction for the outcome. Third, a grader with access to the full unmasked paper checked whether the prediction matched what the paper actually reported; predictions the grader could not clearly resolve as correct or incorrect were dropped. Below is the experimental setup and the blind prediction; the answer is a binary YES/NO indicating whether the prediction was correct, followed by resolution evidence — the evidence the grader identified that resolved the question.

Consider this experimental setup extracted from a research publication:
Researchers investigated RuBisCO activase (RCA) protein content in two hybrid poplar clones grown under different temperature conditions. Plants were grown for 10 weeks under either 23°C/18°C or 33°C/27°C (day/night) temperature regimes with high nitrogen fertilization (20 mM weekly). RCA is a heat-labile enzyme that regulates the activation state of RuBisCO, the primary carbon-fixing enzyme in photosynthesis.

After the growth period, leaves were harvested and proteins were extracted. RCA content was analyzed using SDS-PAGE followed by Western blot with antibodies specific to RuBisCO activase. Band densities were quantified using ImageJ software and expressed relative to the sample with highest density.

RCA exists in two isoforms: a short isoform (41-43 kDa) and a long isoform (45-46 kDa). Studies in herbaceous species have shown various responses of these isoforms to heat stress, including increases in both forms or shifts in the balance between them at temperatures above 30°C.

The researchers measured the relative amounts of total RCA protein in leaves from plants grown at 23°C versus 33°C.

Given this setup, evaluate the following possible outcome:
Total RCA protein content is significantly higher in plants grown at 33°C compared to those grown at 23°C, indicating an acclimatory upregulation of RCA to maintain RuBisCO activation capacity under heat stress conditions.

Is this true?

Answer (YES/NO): NO